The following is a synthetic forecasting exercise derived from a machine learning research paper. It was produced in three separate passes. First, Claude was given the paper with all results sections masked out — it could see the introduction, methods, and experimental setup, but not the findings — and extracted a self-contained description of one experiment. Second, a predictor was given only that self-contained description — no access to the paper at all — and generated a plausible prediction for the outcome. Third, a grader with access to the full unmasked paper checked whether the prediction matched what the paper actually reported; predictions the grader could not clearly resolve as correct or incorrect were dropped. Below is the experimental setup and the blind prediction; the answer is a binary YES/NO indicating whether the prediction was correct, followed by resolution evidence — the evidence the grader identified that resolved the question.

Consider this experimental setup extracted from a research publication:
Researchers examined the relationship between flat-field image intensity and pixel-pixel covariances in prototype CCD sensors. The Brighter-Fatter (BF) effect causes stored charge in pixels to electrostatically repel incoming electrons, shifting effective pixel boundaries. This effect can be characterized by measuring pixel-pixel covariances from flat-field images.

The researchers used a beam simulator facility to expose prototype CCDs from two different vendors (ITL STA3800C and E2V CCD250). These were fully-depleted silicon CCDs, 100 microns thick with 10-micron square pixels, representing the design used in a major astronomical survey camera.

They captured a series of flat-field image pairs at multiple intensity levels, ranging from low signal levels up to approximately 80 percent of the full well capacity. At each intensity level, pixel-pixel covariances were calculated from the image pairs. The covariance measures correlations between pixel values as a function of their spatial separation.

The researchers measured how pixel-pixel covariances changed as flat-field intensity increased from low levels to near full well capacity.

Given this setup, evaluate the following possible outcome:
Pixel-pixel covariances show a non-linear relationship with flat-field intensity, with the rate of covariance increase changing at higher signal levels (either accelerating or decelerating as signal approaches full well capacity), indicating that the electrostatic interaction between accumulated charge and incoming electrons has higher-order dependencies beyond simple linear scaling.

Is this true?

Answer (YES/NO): YES